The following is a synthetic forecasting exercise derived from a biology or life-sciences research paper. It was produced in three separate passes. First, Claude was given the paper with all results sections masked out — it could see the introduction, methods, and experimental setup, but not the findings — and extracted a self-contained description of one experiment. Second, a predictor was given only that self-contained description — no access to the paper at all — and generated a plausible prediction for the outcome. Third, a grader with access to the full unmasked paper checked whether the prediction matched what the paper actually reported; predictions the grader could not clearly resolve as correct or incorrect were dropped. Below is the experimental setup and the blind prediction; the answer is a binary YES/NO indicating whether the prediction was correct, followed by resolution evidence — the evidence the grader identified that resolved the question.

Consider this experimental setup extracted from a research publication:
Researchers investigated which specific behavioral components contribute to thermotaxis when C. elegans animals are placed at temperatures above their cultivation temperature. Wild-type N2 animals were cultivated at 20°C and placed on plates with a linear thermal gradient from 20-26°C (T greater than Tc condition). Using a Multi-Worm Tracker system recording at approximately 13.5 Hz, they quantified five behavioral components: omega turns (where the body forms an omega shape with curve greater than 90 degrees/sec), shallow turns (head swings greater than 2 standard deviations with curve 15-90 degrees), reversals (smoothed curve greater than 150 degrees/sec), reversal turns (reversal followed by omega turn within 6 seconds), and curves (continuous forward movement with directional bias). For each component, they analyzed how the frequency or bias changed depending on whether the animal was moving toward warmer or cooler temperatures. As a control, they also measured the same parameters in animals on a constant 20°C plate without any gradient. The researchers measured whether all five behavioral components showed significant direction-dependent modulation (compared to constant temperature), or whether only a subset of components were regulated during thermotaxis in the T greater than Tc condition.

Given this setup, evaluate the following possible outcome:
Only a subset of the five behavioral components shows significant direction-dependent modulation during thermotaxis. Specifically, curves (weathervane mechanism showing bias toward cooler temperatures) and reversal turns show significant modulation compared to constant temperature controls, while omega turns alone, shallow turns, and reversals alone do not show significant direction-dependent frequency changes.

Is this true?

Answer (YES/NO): NO